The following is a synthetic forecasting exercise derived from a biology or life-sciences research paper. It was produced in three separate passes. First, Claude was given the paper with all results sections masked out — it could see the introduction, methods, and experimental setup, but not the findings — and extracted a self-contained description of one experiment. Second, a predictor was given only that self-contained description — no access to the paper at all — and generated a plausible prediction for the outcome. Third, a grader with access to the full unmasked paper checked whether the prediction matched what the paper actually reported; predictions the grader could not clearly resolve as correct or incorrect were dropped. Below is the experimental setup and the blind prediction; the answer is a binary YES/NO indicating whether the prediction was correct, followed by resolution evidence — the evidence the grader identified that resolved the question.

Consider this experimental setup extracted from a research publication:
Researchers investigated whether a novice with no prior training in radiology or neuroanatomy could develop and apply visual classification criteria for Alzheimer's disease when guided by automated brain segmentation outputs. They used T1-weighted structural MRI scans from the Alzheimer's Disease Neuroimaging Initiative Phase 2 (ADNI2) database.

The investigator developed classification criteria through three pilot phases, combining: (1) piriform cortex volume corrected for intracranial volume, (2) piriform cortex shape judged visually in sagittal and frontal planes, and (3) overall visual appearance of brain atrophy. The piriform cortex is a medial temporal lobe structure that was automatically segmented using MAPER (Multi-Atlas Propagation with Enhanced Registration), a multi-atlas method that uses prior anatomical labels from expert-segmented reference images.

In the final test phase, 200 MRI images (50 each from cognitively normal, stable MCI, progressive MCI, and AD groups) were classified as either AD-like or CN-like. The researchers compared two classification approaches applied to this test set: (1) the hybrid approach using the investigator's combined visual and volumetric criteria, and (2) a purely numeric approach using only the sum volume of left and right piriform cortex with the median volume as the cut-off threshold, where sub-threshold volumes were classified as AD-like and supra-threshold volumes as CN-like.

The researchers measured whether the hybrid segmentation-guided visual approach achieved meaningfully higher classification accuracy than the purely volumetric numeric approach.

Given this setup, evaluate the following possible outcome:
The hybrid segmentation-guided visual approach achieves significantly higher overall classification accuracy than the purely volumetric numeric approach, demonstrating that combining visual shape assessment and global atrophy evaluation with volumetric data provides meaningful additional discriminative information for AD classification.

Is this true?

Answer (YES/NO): NO